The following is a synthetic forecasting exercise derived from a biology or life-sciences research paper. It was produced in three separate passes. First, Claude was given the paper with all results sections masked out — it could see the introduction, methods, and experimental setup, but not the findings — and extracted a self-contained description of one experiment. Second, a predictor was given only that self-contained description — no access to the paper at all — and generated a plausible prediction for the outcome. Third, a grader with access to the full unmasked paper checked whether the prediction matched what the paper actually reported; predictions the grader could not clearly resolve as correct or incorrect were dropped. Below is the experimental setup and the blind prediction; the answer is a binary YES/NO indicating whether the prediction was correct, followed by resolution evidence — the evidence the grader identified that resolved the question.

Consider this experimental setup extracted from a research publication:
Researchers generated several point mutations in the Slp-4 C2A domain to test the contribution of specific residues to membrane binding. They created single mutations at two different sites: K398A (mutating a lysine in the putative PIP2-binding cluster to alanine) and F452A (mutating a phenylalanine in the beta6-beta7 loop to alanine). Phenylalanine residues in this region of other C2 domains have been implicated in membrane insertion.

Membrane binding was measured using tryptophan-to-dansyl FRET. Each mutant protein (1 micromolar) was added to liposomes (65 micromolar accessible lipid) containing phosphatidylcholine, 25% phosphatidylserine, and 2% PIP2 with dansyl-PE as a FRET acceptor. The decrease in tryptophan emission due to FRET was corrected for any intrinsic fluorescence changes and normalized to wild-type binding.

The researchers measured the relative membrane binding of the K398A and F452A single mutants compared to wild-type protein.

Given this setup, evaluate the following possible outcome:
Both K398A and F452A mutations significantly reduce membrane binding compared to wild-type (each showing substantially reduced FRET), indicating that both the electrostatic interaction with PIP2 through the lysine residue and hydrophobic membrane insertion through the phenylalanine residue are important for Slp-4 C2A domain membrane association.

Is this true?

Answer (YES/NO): NO